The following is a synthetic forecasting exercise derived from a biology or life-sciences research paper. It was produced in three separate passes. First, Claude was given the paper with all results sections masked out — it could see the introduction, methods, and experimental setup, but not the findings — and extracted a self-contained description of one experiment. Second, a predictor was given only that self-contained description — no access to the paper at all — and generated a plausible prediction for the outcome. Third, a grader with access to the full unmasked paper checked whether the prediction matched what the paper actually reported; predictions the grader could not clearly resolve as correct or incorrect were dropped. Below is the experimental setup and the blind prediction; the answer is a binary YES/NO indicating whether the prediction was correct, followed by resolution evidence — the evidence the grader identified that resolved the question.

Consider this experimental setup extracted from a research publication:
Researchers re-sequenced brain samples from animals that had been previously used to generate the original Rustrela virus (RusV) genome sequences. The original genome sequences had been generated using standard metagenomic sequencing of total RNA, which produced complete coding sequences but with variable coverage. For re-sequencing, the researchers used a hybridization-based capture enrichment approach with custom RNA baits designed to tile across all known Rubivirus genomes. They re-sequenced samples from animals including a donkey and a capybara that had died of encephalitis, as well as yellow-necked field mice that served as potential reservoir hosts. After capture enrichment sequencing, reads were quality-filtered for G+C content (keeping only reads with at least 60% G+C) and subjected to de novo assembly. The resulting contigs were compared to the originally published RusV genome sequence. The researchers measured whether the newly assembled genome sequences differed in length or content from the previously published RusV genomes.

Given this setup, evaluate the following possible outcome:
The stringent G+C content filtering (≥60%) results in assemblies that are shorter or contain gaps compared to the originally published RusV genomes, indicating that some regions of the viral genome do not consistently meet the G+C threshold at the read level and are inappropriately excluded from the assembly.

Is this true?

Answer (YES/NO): NO